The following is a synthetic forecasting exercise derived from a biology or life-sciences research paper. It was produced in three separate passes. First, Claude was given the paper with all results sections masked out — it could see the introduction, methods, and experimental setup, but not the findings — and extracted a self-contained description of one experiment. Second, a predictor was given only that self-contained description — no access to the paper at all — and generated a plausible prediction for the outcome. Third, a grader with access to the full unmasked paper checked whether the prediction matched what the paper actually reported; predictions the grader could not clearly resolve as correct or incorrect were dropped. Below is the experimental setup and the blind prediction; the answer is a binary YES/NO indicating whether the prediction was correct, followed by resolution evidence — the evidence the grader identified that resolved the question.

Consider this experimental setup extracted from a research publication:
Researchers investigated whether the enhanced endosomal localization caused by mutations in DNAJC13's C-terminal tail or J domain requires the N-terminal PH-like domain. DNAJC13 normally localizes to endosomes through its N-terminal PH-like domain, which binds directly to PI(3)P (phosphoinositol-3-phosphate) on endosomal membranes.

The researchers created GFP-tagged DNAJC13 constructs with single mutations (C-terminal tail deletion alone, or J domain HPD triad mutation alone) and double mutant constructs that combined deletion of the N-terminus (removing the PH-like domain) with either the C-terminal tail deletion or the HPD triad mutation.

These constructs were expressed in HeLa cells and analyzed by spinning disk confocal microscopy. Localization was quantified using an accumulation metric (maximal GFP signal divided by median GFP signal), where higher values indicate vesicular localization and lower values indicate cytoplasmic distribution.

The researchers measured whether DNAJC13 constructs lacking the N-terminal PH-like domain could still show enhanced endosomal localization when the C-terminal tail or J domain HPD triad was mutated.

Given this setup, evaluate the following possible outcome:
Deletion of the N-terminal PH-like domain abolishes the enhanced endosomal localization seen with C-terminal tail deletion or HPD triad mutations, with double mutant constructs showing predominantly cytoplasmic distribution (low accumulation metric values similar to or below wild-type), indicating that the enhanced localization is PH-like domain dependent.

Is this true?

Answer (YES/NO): YES